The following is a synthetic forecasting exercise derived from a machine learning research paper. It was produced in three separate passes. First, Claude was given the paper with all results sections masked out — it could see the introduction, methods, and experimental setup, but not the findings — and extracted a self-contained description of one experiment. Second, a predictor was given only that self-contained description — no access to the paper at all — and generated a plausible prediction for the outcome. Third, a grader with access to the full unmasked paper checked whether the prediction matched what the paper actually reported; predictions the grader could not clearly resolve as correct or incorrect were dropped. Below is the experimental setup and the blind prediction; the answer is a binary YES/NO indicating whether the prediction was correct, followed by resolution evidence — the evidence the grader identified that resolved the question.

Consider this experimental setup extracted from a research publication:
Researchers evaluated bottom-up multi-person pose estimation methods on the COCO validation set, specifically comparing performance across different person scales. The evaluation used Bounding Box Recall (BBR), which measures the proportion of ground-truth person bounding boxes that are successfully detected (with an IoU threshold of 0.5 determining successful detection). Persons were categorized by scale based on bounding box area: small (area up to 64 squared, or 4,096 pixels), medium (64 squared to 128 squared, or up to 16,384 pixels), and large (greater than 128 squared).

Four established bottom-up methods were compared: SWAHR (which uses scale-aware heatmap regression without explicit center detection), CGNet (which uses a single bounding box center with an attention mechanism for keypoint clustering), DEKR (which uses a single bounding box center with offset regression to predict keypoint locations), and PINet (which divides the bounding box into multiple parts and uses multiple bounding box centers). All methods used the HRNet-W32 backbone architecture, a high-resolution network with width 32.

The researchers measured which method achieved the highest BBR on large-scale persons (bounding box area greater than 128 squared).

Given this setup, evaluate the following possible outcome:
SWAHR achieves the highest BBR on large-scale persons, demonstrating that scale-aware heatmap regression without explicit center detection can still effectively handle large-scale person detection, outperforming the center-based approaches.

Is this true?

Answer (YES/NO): NO